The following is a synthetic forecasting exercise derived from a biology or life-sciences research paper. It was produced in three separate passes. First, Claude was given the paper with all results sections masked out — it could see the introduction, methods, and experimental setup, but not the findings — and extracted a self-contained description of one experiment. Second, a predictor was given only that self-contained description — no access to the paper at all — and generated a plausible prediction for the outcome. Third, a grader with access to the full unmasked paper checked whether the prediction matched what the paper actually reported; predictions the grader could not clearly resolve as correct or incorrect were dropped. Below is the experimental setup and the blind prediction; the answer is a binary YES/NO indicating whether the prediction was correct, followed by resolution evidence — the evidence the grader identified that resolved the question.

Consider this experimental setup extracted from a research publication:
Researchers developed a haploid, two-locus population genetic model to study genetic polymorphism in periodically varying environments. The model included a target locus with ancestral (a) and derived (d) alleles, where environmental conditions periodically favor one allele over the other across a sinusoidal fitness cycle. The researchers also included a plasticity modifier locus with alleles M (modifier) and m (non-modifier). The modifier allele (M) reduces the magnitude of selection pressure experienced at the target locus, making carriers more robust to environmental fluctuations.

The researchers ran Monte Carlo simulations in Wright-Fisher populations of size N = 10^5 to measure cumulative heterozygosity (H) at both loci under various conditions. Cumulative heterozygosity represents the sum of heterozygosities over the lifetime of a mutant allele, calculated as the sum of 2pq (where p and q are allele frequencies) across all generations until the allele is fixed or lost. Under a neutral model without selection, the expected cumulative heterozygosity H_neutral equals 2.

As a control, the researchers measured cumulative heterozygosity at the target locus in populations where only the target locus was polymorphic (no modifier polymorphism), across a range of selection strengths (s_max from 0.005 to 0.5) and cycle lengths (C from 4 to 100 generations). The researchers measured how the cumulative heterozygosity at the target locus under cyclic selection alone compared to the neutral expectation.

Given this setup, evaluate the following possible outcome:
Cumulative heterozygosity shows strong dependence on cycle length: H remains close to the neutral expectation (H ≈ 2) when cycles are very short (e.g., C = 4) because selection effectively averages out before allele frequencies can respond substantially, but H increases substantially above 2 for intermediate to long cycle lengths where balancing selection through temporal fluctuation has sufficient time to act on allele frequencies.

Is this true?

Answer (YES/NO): NO